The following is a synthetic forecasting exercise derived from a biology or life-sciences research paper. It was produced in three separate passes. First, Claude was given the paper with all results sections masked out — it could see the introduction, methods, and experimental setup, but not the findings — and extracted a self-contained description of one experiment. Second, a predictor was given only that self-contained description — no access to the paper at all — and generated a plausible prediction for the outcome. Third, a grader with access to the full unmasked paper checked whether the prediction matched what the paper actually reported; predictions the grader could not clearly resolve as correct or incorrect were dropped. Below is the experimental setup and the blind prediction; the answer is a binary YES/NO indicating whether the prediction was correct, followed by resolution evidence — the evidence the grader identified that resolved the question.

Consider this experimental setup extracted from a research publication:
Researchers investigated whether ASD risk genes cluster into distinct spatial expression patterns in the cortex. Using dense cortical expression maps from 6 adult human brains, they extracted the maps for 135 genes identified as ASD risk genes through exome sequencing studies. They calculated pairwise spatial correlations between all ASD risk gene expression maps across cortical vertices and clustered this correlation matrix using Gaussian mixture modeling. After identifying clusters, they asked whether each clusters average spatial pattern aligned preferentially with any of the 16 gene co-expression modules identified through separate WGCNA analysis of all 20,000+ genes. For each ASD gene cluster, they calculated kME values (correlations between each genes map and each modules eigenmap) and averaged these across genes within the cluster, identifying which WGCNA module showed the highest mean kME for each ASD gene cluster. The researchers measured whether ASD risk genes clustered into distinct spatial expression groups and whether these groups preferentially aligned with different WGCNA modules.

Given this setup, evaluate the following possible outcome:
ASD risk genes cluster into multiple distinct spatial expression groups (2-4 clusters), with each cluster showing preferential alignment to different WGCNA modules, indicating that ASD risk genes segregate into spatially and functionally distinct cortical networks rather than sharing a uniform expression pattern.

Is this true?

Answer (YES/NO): YES